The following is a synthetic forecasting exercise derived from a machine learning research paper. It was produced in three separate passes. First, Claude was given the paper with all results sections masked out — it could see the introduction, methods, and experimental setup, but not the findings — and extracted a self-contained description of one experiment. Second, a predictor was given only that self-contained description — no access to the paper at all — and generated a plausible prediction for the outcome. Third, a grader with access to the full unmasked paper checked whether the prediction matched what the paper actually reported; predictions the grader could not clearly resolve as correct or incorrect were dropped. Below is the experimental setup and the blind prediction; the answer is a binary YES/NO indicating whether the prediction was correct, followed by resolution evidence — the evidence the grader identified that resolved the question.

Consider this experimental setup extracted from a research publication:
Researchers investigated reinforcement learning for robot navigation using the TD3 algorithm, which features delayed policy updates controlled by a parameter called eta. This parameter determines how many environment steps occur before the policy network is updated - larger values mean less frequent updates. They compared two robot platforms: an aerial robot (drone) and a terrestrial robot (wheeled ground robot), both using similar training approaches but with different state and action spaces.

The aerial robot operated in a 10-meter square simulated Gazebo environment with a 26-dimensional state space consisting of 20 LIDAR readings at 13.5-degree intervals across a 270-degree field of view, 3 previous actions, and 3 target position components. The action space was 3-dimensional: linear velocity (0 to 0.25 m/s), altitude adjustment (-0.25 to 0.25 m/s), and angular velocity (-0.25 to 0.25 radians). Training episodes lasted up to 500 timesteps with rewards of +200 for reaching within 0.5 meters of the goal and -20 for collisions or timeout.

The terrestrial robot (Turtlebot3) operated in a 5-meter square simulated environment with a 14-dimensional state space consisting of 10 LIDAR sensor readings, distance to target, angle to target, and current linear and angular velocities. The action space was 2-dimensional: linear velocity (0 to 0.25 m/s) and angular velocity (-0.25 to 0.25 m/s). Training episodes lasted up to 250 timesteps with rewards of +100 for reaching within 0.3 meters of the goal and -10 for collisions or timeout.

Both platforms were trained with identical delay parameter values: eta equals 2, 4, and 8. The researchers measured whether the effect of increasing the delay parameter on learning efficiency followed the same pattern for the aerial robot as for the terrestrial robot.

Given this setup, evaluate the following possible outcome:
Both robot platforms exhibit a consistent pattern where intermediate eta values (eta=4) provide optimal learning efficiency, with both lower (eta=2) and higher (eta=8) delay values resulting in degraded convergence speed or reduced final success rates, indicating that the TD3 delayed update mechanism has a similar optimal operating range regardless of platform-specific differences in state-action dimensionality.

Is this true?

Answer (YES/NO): NO